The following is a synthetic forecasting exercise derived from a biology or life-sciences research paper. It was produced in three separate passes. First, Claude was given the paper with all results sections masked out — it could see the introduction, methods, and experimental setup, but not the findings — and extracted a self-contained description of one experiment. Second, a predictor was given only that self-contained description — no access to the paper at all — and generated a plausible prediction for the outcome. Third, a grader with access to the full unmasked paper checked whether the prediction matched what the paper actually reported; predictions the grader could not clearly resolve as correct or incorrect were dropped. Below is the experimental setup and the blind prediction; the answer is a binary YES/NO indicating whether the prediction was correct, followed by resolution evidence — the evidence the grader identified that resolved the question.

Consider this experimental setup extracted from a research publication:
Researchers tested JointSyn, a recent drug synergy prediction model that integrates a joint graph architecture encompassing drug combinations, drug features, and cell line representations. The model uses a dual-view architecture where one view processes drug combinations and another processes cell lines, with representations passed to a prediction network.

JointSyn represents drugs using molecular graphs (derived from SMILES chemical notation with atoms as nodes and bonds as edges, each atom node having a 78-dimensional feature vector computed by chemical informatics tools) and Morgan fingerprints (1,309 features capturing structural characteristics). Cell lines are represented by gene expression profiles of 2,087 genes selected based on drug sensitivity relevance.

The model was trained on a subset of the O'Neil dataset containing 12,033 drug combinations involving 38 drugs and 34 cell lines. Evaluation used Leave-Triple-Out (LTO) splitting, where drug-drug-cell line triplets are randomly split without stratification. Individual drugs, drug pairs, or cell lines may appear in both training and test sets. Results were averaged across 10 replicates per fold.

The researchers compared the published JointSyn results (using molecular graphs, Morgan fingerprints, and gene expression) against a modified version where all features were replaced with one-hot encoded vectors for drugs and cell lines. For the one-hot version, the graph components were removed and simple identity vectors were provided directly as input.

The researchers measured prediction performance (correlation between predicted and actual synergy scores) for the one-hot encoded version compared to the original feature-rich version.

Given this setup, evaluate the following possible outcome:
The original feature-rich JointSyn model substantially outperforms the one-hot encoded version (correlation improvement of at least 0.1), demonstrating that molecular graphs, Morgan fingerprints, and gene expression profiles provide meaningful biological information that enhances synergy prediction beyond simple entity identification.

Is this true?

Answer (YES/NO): NO